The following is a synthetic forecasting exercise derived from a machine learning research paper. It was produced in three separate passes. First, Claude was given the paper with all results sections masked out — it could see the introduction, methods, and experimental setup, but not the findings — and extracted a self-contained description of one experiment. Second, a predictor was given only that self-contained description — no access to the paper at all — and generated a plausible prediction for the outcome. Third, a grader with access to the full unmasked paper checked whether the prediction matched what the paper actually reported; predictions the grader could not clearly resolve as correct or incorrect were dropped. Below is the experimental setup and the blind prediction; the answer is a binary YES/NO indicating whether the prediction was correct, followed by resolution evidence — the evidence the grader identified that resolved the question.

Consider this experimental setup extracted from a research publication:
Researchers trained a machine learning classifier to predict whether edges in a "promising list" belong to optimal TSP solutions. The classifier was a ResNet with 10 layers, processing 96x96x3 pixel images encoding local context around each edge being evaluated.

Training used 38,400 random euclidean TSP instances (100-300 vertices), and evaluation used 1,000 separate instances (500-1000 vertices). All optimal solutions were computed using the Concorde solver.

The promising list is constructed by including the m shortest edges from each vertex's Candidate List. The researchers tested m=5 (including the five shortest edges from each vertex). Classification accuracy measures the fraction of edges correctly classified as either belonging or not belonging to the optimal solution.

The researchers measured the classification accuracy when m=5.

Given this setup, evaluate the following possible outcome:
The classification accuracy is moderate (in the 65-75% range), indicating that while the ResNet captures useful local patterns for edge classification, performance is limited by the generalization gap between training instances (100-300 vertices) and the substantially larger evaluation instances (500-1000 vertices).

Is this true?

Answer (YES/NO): NO